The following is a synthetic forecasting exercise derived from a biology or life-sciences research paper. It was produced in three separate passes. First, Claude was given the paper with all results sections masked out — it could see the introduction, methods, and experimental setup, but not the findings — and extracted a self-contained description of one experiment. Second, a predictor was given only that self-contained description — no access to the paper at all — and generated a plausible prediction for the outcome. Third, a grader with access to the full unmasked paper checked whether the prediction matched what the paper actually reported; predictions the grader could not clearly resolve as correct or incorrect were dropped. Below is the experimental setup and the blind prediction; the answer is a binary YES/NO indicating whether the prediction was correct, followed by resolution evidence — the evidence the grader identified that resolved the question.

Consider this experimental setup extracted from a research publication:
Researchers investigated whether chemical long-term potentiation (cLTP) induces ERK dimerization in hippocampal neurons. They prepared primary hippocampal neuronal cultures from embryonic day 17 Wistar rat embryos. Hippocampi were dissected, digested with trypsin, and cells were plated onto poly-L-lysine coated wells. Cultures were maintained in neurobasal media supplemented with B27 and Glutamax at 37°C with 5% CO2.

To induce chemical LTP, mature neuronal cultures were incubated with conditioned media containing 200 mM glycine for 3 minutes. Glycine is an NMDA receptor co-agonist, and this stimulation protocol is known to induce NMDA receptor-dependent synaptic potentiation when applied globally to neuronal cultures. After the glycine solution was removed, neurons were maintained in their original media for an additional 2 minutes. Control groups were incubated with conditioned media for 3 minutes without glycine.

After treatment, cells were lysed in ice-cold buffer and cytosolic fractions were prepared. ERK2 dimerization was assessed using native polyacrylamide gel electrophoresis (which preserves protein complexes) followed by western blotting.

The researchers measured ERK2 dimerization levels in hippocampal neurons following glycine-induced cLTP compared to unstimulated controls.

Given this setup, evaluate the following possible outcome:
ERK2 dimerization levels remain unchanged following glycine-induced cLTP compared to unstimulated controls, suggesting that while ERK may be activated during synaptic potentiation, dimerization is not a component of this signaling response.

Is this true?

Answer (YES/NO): NO